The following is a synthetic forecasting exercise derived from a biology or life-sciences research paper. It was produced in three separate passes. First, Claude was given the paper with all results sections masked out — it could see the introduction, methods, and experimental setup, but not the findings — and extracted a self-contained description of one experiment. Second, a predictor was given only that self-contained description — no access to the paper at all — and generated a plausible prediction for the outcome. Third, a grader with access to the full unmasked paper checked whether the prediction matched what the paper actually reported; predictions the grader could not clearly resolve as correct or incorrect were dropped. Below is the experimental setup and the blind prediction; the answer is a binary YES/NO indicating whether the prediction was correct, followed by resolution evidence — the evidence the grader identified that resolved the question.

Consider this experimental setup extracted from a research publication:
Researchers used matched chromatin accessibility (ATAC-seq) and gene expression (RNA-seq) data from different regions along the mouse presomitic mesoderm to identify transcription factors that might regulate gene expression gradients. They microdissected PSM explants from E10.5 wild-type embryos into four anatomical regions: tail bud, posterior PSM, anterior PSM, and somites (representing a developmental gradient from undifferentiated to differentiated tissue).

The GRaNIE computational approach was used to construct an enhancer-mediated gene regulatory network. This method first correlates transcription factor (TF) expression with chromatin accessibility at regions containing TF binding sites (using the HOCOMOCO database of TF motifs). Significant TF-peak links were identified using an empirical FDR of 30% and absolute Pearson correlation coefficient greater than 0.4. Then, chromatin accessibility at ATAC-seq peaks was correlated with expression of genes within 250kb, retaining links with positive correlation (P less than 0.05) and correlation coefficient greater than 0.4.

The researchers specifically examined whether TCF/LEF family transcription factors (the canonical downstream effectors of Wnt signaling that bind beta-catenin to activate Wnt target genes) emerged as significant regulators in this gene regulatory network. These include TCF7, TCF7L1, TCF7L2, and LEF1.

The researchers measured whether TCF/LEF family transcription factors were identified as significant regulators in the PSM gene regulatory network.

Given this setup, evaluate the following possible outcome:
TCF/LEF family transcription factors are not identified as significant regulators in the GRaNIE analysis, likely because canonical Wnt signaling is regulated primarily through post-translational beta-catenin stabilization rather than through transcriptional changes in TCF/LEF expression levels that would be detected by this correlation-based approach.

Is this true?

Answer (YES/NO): NO